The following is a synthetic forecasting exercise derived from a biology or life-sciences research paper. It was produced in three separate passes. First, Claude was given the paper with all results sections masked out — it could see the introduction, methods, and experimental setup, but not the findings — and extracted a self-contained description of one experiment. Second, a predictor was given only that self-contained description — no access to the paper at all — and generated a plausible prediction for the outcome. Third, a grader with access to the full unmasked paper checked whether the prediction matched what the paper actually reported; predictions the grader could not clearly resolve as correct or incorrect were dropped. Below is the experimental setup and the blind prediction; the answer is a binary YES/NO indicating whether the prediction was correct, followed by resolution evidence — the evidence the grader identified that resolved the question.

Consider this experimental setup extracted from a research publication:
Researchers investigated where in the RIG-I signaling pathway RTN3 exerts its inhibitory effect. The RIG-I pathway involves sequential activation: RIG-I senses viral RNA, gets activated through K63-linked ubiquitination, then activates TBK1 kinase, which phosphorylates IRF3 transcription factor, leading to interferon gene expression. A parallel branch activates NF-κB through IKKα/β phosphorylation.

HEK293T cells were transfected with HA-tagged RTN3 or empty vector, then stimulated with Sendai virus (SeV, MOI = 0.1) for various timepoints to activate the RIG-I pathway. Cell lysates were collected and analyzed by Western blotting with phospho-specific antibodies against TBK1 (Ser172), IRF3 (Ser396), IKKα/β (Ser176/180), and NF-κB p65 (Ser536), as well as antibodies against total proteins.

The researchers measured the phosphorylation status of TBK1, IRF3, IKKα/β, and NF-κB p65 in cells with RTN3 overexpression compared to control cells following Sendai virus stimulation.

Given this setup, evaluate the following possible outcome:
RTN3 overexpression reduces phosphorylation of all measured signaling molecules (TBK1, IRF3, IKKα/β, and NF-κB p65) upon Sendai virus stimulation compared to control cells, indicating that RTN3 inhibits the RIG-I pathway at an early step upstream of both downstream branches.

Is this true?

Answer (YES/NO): YES